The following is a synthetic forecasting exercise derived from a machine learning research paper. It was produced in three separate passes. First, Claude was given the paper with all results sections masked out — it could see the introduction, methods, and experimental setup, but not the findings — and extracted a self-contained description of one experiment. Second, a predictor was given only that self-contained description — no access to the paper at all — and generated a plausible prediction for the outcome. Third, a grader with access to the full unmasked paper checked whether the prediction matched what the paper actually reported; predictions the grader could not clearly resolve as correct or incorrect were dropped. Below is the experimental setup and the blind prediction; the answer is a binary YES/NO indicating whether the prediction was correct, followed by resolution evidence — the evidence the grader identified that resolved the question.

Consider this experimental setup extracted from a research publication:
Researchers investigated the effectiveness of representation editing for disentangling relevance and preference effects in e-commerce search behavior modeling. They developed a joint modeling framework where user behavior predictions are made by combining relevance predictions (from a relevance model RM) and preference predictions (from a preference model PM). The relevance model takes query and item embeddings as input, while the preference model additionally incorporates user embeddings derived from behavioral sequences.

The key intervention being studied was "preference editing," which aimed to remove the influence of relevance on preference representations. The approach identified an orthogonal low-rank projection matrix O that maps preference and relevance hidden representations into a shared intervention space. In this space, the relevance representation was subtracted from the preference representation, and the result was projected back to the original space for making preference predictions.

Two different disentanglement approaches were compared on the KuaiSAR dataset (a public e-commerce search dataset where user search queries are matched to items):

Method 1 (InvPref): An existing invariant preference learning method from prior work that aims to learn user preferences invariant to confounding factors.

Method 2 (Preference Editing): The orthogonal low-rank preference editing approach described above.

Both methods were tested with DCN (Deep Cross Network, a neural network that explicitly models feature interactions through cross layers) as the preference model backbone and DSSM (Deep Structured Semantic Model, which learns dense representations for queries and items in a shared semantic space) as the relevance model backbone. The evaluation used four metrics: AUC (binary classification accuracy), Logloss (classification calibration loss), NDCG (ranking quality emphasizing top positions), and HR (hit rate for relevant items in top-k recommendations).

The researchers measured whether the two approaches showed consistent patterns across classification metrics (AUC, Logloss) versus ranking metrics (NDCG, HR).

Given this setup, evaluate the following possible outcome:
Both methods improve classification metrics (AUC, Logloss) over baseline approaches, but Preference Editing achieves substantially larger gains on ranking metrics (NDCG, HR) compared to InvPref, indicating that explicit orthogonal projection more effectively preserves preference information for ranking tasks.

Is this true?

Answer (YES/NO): NO